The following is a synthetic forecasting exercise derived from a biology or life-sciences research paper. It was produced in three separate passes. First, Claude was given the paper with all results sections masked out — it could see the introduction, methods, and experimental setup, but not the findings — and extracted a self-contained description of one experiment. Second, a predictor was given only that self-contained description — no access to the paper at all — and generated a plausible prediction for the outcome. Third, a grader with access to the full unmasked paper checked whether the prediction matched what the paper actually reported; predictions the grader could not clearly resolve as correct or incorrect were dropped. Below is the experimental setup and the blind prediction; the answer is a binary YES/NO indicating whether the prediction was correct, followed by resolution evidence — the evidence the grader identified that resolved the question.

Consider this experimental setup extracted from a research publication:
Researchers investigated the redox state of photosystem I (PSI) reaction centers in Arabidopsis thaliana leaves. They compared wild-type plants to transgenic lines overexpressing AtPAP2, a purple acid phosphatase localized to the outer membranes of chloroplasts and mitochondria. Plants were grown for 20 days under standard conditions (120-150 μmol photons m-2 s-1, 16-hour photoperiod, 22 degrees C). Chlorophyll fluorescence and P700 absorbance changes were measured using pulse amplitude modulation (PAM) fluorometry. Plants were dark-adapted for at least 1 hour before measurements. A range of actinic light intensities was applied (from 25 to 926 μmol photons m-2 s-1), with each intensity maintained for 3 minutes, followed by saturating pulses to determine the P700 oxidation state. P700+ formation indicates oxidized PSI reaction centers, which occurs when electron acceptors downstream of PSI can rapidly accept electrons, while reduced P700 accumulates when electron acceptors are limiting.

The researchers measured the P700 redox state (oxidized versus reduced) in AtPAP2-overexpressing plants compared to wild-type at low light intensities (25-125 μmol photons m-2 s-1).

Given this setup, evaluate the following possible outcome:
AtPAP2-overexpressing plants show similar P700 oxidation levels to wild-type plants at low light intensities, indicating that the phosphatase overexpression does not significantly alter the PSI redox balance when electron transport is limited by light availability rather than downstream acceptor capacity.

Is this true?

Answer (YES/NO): NO